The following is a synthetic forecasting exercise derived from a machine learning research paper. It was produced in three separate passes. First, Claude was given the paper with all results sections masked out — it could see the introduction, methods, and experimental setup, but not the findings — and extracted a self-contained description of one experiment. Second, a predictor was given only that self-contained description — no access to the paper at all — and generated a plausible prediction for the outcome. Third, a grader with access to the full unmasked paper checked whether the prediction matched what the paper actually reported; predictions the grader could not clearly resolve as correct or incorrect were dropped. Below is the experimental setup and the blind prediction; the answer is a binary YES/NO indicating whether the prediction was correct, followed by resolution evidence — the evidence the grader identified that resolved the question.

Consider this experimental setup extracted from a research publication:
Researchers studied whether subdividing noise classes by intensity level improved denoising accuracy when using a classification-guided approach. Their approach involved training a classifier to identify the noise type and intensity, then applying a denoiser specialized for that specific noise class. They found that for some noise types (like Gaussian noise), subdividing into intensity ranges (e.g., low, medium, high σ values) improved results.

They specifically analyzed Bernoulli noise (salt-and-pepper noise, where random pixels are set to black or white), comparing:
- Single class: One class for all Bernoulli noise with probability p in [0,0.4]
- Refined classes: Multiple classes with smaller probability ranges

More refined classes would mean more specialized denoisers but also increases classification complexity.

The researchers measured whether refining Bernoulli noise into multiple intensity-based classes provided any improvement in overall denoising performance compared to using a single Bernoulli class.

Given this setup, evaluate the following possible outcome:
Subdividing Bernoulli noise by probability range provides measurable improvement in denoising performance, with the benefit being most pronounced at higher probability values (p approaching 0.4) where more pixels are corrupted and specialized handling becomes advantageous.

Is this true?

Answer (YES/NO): NO